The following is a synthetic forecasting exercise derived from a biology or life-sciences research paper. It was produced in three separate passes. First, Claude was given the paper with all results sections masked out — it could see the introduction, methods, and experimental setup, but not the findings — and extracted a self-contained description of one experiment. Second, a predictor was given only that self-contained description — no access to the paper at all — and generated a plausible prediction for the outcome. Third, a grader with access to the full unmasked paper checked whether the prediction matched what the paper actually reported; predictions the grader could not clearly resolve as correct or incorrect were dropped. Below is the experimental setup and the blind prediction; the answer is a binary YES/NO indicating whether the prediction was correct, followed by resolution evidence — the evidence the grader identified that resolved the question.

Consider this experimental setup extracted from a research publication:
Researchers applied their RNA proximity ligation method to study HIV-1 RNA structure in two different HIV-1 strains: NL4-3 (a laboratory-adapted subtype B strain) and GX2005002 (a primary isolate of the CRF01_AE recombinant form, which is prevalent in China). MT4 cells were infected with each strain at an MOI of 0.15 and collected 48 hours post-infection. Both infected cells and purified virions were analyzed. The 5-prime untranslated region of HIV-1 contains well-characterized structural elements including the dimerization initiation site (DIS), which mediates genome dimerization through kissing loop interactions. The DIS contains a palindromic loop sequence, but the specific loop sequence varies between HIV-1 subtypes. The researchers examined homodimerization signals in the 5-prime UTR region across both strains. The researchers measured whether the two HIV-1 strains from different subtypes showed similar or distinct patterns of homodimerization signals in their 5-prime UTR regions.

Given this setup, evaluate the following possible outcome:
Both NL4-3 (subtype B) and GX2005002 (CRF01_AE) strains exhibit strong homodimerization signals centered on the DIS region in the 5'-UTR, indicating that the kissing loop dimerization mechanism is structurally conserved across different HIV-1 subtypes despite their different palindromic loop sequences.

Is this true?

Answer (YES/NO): YES